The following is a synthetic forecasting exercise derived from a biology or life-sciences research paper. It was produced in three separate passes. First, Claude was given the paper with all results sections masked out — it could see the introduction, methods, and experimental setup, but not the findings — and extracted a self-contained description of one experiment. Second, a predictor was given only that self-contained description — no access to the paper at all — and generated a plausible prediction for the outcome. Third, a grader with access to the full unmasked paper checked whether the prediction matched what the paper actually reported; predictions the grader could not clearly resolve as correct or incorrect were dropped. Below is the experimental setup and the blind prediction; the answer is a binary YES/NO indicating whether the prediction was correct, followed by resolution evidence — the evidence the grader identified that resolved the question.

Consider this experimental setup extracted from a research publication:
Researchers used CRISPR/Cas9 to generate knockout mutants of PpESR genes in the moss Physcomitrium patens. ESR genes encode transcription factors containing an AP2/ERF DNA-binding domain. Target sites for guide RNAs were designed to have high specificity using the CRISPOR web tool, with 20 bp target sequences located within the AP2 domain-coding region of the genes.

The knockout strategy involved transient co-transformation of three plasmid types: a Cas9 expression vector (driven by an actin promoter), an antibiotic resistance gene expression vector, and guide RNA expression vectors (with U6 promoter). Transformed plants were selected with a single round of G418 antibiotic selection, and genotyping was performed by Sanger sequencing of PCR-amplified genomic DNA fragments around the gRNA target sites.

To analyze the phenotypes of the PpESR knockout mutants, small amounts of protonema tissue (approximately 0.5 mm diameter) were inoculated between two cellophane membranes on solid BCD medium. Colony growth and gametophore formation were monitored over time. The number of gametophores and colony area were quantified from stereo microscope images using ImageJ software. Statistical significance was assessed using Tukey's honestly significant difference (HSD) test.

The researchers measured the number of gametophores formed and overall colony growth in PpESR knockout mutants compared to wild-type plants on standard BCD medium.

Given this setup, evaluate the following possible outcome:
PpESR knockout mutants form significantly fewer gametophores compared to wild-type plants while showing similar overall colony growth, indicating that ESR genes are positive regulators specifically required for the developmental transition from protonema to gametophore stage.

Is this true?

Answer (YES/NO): YES